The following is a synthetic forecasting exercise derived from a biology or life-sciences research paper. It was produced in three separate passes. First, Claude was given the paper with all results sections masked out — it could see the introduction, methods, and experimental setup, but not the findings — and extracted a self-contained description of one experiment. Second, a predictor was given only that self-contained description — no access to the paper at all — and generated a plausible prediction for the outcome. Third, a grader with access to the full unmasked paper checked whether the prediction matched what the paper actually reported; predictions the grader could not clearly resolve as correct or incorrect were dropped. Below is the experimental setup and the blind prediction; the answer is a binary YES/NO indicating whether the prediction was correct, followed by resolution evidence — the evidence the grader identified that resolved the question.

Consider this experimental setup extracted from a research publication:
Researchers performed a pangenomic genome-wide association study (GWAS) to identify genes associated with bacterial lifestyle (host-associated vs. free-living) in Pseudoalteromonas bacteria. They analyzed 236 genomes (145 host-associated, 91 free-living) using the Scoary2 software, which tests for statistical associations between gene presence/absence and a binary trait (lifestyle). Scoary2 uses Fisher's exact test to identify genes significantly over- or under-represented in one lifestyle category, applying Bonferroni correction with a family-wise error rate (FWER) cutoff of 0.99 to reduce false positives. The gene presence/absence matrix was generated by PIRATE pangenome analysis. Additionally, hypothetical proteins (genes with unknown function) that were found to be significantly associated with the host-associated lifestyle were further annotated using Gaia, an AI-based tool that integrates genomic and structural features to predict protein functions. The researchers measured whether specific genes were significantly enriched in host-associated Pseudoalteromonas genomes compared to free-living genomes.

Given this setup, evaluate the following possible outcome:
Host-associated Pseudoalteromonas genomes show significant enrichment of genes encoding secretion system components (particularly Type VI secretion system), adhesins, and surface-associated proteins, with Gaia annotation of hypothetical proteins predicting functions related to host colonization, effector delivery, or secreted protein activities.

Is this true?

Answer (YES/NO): NO